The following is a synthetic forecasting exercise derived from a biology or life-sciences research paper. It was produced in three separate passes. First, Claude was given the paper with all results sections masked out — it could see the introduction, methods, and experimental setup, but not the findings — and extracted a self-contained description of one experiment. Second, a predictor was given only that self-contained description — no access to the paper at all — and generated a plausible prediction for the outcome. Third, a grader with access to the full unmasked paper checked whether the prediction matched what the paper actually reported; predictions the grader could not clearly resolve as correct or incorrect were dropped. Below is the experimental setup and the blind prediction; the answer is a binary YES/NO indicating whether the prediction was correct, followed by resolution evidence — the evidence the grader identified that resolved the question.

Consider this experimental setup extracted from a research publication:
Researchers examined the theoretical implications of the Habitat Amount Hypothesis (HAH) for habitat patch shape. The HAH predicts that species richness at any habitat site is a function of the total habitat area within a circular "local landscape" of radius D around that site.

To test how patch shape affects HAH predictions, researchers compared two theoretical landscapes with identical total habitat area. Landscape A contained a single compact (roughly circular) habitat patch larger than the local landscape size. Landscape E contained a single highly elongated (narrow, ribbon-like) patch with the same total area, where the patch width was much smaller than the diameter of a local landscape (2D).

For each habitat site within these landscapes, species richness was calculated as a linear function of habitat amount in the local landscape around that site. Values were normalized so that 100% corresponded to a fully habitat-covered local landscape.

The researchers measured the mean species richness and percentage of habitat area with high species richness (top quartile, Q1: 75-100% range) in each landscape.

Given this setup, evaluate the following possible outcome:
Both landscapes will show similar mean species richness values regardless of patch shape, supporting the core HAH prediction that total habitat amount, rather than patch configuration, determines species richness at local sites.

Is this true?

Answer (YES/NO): NO